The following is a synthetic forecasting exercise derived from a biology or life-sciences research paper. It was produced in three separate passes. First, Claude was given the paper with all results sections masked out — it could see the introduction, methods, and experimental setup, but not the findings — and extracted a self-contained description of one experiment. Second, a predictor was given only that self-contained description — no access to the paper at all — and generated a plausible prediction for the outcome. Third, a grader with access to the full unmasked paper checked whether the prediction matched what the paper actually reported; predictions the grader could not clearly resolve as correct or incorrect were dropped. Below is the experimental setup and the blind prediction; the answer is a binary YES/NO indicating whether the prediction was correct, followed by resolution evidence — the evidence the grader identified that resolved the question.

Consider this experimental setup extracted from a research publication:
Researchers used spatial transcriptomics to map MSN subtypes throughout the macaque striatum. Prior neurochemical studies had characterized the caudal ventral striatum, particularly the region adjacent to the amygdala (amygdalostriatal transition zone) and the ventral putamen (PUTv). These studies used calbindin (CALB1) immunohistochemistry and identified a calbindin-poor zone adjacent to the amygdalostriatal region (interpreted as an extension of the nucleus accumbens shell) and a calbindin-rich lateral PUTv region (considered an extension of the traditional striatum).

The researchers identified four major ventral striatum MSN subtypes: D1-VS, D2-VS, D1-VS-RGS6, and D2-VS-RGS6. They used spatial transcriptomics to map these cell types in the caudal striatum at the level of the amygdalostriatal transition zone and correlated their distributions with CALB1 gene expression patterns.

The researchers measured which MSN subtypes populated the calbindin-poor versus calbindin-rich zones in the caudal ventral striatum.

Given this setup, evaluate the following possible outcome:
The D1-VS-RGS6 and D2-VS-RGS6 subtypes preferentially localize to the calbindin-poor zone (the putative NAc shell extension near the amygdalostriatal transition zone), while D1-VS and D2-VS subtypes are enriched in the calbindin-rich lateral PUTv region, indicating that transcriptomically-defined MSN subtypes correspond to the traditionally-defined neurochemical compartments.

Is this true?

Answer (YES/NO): NO